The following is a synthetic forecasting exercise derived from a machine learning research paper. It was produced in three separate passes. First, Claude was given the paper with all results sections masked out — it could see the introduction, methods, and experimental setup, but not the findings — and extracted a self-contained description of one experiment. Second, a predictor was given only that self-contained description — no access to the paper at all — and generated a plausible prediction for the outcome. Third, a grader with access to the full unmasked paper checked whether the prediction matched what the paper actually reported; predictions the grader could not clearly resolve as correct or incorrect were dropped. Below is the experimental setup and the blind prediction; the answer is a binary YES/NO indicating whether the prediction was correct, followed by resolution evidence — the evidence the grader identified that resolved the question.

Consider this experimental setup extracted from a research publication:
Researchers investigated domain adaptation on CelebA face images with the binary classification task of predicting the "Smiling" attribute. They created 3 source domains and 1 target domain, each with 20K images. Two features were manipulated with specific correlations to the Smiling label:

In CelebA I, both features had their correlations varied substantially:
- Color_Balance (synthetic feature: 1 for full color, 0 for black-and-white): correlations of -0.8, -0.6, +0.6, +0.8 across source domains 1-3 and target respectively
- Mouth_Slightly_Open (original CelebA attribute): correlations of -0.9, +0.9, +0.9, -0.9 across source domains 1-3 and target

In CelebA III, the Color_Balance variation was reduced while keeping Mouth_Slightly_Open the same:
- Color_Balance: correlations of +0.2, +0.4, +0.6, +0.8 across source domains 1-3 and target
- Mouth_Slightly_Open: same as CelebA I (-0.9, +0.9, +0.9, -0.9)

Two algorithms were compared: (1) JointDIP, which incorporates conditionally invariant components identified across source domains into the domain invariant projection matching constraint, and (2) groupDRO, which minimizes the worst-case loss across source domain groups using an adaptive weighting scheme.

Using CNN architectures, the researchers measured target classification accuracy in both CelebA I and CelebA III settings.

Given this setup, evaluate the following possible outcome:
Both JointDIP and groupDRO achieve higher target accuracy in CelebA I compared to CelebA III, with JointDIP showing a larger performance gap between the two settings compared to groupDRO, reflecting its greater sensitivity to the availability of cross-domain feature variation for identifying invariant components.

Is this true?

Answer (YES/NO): NO